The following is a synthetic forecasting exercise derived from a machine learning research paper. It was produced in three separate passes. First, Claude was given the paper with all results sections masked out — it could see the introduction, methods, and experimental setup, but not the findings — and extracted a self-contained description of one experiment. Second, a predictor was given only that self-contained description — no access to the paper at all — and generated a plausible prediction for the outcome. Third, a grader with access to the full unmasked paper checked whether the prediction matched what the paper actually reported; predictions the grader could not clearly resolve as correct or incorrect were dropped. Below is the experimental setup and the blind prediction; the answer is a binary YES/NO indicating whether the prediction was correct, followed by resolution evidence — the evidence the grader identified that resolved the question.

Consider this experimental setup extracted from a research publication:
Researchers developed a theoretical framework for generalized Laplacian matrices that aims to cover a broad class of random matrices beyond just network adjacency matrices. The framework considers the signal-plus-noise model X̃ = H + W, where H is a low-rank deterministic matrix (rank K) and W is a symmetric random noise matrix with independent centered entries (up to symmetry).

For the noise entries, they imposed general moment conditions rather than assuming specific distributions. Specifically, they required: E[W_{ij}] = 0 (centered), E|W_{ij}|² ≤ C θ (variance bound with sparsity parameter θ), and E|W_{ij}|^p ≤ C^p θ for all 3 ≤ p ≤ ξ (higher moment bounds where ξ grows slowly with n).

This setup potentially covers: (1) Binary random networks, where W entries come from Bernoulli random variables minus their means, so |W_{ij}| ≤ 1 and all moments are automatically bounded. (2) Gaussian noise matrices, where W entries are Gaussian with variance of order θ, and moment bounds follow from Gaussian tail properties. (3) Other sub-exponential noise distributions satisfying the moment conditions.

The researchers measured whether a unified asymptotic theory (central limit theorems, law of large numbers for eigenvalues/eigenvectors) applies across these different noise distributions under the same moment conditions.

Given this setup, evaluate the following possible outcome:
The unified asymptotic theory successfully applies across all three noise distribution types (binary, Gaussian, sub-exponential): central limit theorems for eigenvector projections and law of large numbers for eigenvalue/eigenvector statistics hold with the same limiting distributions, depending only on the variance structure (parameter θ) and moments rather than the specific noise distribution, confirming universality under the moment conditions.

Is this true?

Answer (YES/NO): YES